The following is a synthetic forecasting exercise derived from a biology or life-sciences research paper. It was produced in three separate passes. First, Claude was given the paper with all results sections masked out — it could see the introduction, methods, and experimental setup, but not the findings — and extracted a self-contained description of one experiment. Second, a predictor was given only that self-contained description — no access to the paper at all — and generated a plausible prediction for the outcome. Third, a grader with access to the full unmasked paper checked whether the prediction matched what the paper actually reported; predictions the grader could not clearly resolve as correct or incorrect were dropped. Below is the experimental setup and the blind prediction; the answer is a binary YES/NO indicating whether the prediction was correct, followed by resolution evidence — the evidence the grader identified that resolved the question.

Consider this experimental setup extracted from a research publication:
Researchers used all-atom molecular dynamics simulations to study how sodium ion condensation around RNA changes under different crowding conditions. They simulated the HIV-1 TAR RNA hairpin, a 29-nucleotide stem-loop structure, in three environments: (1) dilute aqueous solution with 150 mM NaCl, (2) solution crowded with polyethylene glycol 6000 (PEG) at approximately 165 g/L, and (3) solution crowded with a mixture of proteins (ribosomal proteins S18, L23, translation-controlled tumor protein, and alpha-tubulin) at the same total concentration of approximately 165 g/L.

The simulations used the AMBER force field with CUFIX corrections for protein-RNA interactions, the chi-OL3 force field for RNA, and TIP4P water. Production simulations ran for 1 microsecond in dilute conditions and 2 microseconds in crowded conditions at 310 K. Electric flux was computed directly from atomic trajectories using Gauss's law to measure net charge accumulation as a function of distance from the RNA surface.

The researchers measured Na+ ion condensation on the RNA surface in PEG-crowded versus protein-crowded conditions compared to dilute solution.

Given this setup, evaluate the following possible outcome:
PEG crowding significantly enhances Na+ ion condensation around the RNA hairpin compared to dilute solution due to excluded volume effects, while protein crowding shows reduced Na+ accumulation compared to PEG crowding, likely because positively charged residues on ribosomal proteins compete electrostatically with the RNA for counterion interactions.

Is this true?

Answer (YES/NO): NO